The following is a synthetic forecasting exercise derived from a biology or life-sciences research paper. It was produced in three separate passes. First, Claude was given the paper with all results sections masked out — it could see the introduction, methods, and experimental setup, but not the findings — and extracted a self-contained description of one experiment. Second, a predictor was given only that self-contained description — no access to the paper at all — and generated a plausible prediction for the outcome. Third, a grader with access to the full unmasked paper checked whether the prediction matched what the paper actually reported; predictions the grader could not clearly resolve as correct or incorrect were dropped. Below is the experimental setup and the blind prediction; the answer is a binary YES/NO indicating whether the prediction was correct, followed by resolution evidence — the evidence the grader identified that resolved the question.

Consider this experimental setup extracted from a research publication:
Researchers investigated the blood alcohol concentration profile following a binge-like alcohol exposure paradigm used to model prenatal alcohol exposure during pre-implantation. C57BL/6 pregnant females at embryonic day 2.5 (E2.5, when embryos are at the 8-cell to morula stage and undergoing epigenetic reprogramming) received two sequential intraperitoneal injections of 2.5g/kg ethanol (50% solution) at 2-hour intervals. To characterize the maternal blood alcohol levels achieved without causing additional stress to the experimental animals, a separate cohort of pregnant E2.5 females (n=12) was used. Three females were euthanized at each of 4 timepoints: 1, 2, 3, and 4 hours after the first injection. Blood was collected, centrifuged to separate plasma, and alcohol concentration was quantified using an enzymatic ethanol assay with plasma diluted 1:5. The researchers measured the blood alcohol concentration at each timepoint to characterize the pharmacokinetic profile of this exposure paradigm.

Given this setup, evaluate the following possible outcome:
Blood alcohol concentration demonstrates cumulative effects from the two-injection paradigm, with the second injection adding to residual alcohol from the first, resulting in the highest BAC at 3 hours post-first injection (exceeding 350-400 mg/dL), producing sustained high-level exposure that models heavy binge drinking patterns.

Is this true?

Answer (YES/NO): NO